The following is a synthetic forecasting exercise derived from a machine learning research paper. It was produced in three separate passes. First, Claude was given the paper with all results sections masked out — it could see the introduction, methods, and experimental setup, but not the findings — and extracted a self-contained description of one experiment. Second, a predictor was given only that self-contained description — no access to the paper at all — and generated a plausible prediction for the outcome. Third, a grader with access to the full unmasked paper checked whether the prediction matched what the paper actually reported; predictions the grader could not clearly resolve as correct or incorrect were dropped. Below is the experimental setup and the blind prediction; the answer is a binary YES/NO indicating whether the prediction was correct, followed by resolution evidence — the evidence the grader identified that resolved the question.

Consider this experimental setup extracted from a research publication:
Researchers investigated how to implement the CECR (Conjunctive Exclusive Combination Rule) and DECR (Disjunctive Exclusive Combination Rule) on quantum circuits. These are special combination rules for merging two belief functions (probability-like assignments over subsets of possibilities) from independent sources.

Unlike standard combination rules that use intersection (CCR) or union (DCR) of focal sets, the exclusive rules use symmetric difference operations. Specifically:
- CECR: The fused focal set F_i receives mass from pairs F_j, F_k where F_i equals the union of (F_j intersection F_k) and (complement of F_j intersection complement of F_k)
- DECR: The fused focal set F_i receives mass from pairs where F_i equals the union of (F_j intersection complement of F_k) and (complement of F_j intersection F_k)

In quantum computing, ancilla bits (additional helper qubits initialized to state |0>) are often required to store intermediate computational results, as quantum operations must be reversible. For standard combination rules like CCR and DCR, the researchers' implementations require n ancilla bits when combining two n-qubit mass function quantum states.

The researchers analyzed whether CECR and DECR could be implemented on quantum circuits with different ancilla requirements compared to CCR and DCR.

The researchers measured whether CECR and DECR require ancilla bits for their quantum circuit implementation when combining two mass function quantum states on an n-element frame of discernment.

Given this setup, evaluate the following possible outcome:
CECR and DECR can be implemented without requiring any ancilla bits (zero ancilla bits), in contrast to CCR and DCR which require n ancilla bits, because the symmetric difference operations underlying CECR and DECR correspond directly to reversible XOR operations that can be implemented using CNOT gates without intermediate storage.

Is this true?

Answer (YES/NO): YES